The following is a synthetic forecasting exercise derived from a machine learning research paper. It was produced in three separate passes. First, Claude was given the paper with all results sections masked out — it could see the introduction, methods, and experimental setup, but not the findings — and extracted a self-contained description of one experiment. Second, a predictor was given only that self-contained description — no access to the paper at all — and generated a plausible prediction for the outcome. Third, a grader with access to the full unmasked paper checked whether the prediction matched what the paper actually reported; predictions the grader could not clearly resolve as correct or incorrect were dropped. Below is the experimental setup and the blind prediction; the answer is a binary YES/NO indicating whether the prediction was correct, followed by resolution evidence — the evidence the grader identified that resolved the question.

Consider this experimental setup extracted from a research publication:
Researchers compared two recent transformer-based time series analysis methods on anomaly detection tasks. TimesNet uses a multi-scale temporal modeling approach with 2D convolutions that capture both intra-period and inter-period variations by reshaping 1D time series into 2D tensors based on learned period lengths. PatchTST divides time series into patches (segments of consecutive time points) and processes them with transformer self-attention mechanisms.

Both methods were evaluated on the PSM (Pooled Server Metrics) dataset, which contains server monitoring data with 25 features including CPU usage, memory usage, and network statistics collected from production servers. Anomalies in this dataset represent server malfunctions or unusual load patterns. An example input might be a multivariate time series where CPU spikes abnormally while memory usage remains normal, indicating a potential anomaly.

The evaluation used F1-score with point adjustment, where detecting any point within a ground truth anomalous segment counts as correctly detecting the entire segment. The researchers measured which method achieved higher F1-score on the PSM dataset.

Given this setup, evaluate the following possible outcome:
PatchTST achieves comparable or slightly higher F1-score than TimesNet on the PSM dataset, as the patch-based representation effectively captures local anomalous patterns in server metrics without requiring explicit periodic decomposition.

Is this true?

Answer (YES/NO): NO